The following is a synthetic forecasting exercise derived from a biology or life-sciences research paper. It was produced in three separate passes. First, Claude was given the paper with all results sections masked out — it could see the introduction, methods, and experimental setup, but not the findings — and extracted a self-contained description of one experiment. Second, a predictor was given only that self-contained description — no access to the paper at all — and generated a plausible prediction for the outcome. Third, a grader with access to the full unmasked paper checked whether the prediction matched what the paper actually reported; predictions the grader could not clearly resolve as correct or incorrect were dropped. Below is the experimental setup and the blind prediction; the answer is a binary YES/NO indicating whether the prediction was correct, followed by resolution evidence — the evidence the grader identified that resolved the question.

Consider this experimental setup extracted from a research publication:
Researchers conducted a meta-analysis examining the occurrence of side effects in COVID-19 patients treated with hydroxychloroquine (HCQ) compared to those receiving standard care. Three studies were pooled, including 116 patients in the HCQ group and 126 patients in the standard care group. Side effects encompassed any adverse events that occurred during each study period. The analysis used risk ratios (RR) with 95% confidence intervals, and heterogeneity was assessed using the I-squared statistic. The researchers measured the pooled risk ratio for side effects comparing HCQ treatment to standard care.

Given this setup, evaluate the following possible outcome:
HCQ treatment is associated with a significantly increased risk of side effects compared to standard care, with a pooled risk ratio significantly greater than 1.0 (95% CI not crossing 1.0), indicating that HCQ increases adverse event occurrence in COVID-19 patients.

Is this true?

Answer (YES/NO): YES